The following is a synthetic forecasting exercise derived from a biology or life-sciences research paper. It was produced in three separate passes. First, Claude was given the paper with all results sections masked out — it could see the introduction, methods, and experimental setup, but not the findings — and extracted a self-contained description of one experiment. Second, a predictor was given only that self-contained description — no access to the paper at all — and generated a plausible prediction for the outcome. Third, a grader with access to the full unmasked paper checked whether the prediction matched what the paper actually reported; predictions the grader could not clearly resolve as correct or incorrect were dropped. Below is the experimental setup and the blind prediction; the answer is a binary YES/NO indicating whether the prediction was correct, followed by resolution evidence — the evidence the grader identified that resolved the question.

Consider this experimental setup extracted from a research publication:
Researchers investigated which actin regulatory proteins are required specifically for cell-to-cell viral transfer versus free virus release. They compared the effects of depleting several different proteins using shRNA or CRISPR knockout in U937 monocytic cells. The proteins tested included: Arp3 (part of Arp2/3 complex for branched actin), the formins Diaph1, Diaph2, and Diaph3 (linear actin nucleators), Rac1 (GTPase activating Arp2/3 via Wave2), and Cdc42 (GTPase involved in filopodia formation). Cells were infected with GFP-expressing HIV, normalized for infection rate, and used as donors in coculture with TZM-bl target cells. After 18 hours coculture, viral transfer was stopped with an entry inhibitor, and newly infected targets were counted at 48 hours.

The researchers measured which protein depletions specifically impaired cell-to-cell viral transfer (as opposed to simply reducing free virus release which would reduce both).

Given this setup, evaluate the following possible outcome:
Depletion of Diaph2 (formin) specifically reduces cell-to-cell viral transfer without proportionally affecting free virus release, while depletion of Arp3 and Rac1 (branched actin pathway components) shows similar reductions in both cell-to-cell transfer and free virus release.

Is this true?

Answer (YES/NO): NO